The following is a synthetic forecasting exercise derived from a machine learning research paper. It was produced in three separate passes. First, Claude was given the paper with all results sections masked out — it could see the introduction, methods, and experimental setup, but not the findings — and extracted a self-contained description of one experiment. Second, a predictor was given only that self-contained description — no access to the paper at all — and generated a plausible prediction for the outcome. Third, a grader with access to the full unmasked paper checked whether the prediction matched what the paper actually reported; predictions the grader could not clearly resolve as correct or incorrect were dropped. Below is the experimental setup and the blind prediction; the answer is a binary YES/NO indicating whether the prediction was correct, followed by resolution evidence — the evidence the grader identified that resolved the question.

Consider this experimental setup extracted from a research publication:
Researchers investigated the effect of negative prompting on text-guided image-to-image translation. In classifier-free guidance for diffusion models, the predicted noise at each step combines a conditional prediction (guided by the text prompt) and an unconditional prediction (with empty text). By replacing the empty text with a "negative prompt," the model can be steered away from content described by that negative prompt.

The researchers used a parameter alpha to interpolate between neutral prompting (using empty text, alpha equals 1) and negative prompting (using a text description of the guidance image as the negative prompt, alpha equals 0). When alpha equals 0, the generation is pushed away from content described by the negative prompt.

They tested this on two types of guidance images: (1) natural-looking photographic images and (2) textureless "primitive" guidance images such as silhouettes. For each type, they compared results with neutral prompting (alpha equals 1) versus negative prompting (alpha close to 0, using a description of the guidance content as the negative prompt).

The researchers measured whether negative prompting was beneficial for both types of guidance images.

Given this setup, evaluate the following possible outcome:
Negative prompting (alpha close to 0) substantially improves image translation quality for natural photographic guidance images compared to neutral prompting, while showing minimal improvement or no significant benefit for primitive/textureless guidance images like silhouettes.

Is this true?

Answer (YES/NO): NO